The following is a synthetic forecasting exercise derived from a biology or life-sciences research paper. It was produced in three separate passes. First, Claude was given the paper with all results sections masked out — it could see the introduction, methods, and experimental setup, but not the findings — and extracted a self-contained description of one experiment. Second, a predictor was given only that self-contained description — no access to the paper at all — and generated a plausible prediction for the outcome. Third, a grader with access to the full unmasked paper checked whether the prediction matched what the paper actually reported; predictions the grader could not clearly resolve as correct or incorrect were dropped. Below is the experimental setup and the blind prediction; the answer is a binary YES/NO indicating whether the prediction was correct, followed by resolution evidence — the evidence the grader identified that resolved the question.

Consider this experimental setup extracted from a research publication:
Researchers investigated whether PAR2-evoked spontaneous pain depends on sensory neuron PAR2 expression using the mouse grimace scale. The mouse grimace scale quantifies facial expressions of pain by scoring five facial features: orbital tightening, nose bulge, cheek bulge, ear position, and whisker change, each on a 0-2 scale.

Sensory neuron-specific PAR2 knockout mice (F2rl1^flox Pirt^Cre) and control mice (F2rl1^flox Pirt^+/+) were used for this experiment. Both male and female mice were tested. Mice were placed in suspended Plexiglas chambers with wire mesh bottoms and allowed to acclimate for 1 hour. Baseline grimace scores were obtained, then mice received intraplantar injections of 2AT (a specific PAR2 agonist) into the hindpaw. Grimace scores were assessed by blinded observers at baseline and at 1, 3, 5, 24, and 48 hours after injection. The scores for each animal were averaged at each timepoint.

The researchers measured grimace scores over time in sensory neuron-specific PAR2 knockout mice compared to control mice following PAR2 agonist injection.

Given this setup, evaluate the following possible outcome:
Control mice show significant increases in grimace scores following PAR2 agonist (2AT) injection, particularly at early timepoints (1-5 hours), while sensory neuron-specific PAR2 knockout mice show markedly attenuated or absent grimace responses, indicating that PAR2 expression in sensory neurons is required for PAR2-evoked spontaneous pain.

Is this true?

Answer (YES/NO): YES